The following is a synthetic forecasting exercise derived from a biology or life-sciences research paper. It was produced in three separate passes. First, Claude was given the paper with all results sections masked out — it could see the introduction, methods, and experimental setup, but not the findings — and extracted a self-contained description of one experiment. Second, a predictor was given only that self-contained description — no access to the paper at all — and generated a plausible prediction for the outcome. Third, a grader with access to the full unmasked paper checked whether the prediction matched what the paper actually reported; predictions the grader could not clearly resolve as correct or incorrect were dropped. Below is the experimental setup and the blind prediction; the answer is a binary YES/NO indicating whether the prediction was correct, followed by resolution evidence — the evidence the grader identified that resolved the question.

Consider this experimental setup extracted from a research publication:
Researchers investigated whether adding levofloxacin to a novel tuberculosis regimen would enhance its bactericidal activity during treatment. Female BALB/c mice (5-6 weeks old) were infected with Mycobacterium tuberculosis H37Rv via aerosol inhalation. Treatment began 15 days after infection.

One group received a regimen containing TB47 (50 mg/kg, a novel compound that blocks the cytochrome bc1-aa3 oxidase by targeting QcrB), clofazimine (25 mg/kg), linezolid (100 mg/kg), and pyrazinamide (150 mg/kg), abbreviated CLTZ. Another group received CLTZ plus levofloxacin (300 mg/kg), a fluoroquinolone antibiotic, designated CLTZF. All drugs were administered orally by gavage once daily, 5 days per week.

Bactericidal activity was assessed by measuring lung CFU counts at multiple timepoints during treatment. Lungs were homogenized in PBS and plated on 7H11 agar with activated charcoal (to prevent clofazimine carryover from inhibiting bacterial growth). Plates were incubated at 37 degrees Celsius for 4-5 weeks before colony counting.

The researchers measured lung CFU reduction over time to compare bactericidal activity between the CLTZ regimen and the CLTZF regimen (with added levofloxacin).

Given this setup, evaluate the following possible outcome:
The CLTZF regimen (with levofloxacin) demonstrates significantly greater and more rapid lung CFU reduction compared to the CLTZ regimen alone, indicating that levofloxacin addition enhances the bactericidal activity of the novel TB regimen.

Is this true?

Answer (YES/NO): NO